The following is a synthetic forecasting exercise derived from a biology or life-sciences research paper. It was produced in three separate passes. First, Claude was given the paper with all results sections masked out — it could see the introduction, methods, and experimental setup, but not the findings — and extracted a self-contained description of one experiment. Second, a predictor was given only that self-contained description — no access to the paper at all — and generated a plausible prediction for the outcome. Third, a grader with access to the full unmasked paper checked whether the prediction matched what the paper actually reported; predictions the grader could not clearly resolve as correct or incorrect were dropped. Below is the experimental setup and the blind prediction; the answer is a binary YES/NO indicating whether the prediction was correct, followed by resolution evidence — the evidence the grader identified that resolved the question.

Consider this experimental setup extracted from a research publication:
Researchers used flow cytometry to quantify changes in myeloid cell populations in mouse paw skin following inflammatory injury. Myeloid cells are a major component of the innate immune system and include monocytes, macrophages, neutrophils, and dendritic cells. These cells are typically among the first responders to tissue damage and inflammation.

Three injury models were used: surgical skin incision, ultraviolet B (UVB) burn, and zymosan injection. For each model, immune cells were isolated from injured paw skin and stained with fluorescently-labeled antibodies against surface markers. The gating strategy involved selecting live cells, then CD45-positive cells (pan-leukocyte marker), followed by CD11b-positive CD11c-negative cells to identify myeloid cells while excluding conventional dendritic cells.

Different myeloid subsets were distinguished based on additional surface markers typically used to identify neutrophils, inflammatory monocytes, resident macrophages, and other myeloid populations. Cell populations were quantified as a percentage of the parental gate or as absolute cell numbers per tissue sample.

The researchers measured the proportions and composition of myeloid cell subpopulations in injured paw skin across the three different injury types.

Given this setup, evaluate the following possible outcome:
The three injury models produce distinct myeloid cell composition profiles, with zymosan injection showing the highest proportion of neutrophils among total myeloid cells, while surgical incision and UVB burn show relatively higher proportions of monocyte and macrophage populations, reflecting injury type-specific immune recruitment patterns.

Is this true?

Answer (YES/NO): NO